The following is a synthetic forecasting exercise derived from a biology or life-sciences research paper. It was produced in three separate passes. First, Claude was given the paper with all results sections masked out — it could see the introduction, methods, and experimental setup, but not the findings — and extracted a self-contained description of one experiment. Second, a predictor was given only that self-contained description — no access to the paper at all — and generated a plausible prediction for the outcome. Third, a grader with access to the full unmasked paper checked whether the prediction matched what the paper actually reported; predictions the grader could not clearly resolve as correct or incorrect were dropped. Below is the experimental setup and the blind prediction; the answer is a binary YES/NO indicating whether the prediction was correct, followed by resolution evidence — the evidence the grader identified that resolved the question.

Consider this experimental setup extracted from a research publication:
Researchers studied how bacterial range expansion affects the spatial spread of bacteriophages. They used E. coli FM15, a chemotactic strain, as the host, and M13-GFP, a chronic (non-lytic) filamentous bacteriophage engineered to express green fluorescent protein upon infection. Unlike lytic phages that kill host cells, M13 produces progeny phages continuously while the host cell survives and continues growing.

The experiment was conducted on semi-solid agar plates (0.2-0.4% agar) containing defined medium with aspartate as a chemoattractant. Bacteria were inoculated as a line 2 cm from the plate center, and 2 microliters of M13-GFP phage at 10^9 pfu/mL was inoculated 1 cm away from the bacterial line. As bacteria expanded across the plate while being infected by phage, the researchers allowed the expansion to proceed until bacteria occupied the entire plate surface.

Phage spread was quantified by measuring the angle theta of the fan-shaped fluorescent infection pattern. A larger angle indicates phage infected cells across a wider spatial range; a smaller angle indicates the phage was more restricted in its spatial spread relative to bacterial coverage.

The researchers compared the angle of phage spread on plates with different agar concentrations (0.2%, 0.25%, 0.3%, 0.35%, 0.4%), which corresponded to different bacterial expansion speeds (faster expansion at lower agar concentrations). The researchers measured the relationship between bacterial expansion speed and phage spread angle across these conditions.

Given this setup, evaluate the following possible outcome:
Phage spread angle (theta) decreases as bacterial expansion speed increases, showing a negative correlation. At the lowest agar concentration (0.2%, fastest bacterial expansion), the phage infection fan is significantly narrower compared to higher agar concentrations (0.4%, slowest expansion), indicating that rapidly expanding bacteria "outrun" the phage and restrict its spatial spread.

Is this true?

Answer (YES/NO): YES